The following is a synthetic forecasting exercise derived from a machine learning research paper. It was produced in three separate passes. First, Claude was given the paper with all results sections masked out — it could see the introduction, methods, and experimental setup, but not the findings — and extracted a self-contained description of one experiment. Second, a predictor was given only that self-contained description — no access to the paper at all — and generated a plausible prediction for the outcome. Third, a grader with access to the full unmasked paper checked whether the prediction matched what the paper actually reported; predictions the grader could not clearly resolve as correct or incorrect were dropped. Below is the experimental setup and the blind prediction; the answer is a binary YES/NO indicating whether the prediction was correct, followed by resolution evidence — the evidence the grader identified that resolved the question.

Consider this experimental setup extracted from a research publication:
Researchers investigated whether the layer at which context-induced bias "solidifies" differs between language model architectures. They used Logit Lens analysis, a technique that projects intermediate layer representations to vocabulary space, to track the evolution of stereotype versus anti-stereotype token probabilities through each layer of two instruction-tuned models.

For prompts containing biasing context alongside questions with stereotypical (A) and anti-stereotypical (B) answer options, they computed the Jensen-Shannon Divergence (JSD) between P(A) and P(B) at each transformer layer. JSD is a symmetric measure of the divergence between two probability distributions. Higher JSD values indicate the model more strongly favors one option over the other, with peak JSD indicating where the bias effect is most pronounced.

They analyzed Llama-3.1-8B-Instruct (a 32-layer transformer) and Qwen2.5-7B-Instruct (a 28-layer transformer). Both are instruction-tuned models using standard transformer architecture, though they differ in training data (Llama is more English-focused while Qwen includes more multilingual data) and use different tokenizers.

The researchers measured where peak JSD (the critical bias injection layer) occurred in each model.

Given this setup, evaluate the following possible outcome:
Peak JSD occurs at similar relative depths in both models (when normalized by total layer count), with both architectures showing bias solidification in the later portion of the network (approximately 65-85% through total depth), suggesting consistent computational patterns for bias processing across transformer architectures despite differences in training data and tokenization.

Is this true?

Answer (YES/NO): NO